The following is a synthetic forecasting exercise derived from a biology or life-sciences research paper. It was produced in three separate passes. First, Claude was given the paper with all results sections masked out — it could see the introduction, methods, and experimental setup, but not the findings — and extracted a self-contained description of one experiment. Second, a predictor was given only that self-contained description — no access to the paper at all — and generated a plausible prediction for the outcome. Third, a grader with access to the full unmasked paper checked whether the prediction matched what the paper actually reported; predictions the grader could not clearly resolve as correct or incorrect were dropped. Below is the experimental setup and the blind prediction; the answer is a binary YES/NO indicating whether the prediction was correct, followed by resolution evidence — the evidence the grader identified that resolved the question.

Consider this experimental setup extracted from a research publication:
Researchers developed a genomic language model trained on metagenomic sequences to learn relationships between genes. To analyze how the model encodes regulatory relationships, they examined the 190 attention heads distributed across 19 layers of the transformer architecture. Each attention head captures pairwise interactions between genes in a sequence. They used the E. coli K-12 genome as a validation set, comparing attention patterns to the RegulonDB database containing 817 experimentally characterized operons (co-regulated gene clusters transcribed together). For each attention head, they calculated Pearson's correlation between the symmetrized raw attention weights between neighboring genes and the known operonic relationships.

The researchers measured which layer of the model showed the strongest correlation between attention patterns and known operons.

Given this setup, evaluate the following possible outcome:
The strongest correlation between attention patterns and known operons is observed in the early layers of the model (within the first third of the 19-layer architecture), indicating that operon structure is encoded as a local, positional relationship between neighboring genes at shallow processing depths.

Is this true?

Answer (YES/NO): YES